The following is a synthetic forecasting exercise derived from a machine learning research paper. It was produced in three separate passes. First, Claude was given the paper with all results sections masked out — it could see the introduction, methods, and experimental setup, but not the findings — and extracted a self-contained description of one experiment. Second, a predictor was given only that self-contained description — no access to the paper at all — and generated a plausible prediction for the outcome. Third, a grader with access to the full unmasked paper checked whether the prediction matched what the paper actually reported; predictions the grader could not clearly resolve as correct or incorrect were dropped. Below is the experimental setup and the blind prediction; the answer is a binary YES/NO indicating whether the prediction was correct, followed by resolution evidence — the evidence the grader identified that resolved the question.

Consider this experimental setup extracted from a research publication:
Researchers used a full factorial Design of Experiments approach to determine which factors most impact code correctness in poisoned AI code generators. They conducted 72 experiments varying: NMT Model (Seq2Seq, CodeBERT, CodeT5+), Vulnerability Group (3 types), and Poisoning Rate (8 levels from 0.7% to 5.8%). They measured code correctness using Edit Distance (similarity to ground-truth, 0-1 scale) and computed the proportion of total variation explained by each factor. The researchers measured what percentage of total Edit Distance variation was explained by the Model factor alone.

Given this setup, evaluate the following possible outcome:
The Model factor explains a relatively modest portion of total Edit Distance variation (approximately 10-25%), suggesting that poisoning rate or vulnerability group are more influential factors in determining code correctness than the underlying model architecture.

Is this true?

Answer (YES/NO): NO